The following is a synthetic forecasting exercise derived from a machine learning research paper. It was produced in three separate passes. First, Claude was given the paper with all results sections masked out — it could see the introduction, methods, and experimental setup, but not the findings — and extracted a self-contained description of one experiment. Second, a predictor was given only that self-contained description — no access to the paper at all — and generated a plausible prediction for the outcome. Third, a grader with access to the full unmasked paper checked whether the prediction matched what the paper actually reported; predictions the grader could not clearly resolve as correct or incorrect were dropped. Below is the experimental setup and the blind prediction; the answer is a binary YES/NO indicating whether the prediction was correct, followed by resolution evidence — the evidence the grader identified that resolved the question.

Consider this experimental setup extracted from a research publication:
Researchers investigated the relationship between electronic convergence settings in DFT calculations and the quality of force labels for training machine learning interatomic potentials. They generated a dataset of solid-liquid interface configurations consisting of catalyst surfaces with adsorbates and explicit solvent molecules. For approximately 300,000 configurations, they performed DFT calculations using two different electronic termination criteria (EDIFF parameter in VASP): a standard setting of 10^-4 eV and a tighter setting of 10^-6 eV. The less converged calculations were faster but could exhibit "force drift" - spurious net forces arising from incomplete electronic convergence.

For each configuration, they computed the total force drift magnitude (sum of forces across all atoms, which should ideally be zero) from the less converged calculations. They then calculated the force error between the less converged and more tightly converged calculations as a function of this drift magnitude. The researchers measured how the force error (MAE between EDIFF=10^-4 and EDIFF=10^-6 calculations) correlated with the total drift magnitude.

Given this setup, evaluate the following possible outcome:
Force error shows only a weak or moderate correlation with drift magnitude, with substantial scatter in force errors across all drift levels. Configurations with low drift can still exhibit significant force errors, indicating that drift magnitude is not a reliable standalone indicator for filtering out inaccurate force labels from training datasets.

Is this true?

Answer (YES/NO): NO